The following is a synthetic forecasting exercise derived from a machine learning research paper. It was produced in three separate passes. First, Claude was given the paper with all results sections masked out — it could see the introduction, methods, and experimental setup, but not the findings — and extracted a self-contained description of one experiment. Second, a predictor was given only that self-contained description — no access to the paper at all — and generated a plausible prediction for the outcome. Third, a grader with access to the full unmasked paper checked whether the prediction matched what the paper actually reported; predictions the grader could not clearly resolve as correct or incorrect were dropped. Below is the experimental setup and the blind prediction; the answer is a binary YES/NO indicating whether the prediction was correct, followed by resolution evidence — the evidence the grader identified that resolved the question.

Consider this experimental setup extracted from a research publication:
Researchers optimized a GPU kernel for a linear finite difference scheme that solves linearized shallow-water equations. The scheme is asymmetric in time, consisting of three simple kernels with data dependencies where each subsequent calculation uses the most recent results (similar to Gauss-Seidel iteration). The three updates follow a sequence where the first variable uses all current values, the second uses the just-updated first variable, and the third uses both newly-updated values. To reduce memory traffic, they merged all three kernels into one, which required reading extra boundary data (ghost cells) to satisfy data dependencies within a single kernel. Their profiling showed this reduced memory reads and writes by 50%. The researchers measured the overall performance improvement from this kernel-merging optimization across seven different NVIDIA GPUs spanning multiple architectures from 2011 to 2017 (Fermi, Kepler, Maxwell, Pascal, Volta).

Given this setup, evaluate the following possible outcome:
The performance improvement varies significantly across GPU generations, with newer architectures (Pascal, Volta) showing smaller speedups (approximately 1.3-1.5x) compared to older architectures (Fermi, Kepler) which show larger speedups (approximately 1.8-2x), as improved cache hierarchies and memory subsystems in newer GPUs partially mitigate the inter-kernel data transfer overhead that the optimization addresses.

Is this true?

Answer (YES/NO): NO